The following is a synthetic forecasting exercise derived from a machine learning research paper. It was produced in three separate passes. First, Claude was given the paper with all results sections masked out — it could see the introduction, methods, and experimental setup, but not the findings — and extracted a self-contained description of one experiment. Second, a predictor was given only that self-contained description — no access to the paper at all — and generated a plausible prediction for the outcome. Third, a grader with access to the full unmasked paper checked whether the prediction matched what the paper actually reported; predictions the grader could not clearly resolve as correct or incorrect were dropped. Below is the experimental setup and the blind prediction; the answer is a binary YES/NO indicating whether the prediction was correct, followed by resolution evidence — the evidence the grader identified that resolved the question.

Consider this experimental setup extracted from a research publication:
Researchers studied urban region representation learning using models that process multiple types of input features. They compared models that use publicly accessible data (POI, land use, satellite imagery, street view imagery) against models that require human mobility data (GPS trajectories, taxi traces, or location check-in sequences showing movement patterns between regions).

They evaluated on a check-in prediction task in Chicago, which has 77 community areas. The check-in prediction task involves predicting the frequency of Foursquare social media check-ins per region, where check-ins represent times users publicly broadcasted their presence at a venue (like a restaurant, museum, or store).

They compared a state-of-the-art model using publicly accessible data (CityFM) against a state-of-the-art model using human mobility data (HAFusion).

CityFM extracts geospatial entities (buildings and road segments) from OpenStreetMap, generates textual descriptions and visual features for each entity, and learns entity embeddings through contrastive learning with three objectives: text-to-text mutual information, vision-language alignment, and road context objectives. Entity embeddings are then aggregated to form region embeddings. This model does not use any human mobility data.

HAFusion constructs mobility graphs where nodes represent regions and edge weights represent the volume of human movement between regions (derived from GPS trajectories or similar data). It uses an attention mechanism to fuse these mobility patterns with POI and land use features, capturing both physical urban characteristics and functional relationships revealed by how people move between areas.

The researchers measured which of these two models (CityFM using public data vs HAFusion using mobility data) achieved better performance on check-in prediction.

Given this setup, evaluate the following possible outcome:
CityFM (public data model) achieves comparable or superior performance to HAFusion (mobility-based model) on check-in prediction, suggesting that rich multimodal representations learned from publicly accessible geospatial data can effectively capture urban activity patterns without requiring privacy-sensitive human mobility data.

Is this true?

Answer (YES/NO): NO